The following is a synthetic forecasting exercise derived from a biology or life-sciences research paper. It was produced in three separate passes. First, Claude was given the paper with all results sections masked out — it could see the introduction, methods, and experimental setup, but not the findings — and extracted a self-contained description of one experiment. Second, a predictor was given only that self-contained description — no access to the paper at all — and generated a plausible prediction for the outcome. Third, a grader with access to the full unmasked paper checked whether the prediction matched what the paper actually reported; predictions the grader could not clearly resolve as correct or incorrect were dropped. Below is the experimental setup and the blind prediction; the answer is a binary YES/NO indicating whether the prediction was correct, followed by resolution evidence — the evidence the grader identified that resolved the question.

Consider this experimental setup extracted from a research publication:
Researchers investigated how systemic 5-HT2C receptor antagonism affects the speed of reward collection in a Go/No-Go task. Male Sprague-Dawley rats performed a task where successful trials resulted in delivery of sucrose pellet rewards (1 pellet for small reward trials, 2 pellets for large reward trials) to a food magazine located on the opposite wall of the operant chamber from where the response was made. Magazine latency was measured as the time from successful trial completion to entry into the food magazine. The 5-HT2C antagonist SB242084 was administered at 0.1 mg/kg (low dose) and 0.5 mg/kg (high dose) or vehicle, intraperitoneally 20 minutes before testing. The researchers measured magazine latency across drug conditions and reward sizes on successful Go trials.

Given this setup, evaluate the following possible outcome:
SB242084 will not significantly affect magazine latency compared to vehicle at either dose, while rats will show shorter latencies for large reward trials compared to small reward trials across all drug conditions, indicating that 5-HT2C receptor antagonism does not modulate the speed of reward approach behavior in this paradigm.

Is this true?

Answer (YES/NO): NO